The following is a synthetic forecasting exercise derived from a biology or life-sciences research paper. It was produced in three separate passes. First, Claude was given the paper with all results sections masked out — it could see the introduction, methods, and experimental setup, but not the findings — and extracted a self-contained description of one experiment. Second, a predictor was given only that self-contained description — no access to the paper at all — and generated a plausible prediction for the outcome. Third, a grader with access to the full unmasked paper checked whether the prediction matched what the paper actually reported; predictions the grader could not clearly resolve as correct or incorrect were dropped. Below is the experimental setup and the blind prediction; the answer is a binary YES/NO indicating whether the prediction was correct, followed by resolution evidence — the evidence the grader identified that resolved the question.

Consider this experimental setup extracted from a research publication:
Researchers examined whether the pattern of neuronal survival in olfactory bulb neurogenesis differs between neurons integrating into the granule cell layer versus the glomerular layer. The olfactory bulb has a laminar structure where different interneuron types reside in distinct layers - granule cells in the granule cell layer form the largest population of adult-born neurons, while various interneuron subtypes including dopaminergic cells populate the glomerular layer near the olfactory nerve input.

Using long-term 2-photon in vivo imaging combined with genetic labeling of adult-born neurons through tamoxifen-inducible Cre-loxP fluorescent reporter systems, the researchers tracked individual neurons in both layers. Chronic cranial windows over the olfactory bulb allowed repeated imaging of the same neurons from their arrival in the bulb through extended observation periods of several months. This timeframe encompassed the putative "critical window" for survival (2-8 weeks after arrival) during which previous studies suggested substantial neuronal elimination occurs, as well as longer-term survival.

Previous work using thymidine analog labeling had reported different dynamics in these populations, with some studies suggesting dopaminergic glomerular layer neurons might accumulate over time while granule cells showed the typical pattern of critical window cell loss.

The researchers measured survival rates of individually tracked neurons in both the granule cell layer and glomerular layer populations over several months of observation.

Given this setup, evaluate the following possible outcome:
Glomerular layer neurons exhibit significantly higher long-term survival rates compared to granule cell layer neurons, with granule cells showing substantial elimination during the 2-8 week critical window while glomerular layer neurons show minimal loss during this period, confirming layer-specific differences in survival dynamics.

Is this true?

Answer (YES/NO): NO